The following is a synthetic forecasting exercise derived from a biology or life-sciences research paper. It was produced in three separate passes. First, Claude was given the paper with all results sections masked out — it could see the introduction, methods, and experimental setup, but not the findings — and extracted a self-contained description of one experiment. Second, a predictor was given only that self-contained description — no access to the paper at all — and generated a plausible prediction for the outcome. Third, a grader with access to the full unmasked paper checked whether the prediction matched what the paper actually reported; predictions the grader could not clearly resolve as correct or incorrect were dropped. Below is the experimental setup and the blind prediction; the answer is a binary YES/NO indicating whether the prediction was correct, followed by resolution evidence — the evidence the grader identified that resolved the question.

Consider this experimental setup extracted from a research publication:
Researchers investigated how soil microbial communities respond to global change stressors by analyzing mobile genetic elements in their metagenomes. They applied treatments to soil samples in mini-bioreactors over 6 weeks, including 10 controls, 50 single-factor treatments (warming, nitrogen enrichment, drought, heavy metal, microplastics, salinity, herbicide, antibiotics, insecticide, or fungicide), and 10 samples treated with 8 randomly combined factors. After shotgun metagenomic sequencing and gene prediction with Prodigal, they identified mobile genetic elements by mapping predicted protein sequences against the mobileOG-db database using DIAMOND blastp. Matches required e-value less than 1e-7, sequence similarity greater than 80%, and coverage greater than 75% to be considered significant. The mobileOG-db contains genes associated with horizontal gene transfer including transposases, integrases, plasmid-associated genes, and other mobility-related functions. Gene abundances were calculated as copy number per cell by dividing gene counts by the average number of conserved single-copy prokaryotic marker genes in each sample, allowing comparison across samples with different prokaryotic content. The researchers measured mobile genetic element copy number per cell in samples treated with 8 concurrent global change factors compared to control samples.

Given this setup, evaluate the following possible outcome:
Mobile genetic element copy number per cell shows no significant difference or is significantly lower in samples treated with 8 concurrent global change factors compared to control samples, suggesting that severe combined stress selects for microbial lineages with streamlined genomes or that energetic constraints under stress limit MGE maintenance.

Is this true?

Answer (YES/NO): YES